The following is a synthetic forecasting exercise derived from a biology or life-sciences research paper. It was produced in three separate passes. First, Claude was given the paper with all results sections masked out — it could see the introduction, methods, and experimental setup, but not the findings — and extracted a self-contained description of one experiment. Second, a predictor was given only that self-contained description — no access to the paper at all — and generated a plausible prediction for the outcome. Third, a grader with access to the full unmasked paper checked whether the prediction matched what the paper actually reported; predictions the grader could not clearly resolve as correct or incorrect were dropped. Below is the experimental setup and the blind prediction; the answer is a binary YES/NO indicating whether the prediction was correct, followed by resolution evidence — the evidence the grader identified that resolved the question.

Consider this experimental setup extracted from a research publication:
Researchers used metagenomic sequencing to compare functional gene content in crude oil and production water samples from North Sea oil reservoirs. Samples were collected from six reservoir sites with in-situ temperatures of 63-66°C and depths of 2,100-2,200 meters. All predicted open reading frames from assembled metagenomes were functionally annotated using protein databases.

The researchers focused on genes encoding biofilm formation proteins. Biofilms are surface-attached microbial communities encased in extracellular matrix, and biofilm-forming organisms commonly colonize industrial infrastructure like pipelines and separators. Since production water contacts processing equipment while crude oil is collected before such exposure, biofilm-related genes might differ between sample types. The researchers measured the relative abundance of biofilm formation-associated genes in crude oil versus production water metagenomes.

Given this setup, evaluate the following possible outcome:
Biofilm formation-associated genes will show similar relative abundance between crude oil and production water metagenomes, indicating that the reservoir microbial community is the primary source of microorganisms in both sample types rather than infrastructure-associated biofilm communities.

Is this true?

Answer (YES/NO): YES